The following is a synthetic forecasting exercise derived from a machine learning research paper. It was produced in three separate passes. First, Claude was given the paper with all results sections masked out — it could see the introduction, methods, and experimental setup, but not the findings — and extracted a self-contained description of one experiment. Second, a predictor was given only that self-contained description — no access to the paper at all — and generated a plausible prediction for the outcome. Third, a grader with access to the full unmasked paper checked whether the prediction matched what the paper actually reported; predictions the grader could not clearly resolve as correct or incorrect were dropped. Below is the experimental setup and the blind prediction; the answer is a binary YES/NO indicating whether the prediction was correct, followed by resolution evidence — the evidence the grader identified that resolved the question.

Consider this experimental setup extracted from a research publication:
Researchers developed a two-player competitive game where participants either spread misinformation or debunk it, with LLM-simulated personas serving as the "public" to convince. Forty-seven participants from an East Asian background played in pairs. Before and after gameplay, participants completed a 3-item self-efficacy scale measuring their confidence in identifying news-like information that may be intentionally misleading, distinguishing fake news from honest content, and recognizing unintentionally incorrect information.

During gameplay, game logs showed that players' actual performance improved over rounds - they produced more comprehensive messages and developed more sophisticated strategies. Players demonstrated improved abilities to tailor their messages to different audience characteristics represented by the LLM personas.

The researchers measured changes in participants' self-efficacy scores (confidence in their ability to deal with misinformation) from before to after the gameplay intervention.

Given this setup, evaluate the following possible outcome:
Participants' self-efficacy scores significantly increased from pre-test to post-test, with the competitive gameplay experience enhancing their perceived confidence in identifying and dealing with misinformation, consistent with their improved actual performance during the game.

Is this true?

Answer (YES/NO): NO